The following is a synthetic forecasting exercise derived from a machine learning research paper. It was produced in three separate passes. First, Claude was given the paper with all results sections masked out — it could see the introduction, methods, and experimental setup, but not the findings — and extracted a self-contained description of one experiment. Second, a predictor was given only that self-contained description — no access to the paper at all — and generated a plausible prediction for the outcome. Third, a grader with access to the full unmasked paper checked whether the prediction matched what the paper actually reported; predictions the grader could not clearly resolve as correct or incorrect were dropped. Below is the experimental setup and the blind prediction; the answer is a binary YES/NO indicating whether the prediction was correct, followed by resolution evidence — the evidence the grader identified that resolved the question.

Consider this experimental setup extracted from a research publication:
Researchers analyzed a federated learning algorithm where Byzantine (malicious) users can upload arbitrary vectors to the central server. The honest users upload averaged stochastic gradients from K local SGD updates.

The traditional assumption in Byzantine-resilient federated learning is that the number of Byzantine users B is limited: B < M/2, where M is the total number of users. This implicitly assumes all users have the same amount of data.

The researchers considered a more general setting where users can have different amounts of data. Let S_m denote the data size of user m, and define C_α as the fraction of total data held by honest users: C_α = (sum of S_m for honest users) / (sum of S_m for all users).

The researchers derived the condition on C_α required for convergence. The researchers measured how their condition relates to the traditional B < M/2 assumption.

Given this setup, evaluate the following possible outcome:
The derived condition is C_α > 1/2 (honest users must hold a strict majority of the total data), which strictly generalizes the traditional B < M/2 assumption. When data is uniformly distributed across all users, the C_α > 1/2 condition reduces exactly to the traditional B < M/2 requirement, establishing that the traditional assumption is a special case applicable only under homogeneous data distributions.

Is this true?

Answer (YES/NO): YES